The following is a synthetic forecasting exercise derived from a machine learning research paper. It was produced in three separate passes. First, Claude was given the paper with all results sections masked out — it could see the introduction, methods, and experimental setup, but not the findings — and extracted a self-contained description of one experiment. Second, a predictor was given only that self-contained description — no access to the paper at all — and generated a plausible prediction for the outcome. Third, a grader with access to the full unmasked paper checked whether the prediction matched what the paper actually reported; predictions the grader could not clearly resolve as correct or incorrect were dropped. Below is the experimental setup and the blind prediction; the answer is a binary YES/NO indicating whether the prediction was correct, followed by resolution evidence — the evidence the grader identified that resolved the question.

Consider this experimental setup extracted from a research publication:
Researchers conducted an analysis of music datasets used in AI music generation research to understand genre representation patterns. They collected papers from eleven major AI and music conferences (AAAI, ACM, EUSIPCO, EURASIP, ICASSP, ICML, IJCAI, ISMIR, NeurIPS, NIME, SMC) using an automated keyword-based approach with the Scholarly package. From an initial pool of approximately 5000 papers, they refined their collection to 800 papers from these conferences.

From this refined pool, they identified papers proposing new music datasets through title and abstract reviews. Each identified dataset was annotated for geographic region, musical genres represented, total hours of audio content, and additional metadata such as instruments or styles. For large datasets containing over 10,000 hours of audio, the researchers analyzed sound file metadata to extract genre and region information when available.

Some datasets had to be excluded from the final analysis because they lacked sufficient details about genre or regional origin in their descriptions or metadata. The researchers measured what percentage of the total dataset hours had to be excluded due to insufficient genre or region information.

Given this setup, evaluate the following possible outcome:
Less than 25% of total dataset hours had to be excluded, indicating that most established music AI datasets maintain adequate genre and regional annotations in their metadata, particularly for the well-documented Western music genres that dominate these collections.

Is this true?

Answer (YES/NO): YES